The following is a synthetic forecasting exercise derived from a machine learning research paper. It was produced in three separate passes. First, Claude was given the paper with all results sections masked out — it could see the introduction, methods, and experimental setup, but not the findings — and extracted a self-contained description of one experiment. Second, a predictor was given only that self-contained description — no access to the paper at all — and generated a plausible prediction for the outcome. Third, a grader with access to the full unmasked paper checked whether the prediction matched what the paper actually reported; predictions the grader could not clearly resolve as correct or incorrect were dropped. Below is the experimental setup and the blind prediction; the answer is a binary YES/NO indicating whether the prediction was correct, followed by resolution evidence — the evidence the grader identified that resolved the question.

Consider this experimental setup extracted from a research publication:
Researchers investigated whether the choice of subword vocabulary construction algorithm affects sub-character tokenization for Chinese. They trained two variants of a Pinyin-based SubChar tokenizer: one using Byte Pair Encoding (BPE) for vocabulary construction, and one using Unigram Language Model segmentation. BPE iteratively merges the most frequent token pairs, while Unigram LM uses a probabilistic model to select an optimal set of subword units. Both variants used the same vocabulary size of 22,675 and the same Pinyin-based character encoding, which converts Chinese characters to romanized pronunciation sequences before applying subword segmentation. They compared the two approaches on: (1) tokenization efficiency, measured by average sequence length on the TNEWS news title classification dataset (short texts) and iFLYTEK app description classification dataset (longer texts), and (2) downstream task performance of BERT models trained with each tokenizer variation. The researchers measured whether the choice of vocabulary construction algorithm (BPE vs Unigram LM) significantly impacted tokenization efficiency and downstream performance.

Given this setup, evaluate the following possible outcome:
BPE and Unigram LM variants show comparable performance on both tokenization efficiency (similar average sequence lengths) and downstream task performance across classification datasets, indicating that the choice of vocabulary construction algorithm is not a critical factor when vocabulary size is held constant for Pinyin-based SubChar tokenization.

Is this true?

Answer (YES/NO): YES